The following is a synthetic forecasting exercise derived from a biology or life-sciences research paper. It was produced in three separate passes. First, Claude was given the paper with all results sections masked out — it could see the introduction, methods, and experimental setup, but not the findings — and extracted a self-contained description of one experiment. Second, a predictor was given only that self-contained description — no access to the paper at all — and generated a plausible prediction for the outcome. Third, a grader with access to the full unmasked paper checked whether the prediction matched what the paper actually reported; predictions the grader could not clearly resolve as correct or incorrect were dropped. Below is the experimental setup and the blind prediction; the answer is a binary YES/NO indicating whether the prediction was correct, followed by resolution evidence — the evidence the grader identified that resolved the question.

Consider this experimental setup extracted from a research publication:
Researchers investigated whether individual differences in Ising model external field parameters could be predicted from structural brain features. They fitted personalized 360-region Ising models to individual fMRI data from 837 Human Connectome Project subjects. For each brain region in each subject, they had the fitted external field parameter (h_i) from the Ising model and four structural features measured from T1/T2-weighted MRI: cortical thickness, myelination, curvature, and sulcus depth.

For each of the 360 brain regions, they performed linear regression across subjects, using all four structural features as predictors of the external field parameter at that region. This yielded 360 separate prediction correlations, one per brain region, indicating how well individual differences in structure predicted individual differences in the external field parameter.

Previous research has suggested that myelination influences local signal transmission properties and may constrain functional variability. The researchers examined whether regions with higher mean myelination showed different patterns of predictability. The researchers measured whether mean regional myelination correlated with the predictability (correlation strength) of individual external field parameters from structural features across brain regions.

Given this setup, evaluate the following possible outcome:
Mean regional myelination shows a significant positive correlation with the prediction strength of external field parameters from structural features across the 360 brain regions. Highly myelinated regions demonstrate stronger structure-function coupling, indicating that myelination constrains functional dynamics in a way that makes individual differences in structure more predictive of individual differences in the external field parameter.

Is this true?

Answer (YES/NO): NO